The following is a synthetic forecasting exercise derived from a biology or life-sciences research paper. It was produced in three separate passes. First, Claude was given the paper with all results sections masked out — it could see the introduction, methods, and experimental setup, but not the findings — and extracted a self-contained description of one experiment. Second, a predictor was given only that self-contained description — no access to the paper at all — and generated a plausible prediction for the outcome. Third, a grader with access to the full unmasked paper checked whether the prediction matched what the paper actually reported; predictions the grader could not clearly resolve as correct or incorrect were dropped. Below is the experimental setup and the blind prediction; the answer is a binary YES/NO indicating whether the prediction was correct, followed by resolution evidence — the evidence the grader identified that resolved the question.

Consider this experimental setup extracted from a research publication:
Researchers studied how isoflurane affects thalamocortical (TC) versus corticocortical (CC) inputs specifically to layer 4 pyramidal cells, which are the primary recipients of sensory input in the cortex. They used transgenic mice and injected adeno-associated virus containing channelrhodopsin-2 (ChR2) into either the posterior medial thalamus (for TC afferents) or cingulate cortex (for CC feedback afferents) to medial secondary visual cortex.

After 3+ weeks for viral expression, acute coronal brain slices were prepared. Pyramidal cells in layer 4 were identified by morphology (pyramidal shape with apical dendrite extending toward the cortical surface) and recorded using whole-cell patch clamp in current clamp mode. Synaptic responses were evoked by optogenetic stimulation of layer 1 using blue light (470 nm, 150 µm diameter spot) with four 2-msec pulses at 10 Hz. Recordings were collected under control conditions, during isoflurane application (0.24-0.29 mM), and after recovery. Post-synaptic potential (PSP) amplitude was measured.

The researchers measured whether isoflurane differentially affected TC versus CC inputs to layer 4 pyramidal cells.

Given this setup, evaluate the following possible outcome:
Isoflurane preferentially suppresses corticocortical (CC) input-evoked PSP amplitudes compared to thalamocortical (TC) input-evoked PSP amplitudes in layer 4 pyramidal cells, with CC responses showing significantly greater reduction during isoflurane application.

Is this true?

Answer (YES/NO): NO